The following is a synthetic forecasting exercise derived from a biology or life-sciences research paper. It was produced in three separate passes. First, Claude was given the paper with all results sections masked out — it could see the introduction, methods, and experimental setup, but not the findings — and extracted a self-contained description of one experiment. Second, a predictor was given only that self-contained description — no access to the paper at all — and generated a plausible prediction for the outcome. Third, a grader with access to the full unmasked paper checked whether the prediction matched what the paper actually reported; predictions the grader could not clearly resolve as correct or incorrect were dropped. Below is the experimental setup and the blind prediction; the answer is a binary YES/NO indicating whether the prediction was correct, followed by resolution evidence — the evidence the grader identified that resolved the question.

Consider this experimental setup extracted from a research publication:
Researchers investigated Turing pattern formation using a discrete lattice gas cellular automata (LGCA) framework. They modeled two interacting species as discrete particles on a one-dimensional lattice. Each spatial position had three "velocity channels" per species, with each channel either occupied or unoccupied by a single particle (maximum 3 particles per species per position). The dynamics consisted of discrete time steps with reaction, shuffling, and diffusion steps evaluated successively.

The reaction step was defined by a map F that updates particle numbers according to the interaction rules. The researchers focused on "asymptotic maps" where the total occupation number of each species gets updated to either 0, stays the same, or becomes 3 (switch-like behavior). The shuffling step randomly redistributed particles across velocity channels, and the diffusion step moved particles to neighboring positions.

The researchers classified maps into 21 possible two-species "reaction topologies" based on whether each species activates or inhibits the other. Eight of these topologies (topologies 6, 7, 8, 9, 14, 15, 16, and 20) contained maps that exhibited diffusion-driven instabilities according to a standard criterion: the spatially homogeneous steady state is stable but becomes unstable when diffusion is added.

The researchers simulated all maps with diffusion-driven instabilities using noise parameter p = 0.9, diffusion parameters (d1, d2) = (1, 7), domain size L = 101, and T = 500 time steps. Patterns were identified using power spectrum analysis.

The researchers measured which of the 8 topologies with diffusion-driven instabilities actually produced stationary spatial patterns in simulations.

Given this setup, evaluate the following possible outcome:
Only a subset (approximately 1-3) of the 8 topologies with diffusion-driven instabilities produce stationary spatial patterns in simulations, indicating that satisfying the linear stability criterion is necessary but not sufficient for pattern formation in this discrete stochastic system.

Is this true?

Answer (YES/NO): NO